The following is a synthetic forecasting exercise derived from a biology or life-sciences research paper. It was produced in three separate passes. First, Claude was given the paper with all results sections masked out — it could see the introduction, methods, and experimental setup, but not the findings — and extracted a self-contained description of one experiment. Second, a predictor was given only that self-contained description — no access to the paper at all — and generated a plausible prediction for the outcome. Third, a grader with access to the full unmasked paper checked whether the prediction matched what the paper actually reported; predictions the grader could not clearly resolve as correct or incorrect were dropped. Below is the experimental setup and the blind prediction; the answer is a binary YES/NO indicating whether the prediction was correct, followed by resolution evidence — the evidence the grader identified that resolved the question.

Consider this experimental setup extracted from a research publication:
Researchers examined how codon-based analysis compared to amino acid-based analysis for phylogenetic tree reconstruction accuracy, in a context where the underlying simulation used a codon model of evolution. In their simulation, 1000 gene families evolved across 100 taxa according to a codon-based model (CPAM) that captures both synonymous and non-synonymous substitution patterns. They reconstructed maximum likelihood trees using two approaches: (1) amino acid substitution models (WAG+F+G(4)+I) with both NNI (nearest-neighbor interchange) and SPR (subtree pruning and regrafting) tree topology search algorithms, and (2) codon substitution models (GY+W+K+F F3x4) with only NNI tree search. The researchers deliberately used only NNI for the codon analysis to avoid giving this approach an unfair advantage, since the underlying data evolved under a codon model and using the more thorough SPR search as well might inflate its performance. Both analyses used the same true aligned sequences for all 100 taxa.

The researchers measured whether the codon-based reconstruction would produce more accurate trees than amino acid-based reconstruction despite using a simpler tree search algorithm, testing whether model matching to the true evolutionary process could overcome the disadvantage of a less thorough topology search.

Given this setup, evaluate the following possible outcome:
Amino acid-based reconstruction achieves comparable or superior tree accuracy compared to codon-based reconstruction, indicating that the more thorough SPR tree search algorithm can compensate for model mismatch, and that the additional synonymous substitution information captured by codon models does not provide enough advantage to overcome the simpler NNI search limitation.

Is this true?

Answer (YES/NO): NO